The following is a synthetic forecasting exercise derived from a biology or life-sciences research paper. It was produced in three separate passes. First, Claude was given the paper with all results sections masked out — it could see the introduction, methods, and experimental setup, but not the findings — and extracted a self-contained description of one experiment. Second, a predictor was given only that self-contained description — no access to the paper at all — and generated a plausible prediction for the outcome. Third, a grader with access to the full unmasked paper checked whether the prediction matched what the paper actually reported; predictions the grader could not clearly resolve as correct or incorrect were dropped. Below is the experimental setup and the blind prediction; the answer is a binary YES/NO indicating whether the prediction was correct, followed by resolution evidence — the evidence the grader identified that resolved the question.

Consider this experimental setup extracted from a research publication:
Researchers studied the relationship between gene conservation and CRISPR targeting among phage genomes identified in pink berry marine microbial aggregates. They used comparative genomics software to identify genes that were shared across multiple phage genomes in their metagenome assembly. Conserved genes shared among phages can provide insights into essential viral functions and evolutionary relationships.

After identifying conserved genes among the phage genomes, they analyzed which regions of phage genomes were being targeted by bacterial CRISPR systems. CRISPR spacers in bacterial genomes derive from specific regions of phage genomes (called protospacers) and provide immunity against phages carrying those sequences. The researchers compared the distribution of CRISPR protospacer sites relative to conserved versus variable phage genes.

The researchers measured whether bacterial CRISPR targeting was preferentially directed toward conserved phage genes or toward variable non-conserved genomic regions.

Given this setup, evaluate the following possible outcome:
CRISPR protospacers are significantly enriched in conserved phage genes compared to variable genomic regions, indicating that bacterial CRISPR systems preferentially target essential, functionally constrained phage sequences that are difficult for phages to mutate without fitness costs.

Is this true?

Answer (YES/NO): NO